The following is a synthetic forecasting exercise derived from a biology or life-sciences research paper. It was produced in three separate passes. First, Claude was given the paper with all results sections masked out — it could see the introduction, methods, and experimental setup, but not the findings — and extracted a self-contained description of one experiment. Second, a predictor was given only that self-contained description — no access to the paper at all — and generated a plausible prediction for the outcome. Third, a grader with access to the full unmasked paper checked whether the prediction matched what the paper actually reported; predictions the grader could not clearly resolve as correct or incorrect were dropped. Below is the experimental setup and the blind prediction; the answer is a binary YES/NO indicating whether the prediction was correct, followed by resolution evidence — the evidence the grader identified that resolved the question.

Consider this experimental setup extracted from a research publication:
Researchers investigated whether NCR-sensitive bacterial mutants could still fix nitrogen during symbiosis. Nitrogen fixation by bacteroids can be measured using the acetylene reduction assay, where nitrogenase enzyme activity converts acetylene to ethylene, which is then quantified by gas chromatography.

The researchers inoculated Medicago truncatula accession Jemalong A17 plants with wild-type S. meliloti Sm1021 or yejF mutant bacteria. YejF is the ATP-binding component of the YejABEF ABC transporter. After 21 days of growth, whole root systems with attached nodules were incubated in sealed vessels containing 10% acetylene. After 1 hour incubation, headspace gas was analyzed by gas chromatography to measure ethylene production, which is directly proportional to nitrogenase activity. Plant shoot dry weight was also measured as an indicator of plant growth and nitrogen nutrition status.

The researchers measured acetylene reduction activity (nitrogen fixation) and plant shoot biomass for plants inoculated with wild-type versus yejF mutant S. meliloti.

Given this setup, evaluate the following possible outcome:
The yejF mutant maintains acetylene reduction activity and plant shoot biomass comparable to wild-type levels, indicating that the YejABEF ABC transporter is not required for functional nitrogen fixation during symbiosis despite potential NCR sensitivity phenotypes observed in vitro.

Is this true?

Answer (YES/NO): NO